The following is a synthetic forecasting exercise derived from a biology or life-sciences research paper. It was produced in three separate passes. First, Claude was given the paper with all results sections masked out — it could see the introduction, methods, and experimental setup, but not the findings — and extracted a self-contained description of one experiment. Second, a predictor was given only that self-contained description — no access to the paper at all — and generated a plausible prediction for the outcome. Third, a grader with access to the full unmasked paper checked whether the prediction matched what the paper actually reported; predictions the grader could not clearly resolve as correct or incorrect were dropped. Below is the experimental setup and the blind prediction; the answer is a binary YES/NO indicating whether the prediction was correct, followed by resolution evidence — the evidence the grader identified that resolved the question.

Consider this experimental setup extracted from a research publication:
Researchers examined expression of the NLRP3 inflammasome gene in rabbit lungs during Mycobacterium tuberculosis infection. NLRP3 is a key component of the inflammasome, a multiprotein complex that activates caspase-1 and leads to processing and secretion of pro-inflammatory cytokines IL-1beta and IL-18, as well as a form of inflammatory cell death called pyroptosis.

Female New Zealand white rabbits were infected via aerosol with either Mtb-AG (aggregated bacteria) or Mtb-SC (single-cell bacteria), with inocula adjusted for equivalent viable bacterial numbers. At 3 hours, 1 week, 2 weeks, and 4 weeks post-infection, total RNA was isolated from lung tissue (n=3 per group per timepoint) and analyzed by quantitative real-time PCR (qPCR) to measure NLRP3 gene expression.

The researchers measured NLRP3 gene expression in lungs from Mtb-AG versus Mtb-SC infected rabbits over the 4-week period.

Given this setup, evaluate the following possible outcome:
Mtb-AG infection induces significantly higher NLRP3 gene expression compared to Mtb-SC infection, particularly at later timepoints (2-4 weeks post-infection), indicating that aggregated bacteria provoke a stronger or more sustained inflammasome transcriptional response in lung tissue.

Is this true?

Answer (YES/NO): NO